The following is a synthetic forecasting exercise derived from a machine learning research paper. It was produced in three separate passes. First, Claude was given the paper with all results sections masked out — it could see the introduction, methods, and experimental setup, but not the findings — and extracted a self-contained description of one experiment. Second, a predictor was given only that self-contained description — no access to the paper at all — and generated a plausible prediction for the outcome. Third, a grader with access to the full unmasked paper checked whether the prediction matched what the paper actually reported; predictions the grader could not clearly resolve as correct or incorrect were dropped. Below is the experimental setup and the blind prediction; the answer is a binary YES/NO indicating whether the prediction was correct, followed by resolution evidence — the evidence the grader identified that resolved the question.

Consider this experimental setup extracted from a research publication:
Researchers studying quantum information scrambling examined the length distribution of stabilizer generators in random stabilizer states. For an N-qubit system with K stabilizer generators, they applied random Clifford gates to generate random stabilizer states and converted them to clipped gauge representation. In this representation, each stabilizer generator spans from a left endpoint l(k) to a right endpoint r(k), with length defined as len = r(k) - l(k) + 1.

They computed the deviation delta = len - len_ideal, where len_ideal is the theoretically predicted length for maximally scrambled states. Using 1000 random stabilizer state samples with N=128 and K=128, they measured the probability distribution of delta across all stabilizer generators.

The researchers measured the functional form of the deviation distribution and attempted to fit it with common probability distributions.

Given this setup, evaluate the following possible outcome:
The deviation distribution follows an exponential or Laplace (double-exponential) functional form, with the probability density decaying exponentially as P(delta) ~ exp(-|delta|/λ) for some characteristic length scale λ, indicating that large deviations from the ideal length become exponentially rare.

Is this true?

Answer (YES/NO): NO